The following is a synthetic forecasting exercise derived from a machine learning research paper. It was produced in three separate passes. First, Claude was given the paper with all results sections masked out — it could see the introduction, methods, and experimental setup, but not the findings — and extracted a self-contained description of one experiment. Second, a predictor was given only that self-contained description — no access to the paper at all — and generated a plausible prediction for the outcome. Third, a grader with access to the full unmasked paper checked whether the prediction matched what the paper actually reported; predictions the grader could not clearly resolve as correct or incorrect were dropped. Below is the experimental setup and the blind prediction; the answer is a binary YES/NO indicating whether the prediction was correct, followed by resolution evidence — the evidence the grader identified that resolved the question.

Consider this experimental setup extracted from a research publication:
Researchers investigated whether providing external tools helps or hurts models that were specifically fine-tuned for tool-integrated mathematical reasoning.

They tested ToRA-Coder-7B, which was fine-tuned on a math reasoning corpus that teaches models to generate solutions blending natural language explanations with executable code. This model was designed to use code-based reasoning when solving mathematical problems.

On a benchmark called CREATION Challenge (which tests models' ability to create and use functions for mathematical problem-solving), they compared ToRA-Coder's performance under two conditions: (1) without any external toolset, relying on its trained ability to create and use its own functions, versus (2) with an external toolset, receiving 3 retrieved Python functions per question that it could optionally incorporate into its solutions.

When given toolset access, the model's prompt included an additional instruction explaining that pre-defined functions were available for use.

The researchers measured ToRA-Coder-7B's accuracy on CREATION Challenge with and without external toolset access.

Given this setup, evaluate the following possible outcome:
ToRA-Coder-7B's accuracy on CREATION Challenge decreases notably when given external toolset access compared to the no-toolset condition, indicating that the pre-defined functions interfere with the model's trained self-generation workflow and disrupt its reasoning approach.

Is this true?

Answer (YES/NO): YES